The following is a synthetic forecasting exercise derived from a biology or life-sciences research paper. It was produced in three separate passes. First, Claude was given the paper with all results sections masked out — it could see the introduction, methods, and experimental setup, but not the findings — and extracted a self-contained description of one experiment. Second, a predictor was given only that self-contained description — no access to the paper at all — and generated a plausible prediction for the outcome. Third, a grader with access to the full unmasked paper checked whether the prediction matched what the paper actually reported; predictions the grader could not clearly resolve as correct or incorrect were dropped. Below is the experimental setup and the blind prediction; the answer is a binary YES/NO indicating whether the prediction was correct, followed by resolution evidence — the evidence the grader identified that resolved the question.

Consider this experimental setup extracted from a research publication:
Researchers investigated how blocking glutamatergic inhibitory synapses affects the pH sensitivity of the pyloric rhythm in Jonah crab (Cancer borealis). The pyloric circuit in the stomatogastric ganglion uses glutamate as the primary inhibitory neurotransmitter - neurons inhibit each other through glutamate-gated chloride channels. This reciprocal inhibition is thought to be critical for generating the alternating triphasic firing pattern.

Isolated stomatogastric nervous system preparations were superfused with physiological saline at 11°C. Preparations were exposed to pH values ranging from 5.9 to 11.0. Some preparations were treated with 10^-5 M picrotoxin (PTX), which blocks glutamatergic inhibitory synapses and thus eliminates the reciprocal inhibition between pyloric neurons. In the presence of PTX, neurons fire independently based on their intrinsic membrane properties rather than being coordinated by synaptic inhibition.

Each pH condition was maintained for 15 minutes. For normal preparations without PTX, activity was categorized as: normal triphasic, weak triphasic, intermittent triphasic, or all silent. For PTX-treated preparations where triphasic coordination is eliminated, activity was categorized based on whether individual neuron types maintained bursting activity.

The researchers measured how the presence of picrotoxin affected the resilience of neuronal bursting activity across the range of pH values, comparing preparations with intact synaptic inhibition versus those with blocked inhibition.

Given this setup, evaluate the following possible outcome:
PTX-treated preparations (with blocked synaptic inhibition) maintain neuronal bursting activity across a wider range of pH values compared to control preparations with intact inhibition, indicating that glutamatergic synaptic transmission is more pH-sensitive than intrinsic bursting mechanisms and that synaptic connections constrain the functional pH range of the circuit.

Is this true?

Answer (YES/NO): NO